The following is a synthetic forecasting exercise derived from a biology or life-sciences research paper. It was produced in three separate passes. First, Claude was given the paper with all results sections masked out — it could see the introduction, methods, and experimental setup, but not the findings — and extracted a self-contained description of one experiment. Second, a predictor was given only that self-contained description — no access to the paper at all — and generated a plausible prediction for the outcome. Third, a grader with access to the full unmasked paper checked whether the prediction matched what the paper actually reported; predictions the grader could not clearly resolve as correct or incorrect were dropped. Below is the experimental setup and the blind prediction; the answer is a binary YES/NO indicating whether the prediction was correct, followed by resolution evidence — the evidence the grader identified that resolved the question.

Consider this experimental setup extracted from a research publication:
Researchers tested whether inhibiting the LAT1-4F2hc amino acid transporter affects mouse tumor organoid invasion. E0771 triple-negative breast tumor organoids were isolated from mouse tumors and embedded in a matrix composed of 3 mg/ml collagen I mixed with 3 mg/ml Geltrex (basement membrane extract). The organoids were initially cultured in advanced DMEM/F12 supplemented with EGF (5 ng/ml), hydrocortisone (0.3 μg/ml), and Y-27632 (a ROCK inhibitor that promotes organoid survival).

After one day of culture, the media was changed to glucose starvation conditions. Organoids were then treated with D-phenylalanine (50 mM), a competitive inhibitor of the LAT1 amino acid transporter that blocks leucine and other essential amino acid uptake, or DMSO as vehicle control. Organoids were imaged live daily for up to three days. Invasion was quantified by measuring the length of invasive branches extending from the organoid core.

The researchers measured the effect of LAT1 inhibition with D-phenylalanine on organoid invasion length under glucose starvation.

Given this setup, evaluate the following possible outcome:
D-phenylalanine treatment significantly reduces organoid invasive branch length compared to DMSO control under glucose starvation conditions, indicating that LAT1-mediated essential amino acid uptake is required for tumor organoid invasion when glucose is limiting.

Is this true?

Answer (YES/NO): YES